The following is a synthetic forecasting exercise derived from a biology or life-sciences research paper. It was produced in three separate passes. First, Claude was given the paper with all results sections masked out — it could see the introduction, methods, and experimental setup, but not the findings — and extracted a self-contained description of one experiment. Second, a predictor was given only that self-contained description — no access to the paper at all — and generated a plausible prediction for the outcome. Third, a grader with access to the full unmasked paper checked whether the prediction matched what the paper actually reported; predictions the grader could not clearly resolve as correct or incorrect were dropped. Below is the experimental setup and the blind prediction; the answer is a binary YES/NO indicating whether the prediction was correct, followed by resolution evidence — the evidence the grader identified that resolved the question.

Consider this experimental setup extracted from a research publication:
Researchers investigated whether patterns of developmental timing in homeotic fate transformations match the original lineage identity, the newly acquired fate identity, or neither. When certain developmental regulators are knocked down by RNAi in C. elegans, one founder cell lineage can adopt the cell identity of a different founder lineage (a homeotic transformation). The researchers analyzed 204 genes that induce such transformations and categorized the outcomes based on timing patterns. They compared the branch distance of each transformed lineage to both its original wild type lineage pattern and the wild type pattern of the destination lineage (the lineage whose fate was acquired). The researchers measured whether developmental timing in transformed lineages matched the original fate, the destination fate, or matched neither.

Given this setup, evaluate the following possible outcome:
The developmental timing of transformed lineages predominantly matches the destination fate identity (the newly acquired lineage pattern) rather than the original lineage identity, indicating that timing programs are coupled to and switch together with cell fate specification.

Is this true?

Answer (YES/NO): NO